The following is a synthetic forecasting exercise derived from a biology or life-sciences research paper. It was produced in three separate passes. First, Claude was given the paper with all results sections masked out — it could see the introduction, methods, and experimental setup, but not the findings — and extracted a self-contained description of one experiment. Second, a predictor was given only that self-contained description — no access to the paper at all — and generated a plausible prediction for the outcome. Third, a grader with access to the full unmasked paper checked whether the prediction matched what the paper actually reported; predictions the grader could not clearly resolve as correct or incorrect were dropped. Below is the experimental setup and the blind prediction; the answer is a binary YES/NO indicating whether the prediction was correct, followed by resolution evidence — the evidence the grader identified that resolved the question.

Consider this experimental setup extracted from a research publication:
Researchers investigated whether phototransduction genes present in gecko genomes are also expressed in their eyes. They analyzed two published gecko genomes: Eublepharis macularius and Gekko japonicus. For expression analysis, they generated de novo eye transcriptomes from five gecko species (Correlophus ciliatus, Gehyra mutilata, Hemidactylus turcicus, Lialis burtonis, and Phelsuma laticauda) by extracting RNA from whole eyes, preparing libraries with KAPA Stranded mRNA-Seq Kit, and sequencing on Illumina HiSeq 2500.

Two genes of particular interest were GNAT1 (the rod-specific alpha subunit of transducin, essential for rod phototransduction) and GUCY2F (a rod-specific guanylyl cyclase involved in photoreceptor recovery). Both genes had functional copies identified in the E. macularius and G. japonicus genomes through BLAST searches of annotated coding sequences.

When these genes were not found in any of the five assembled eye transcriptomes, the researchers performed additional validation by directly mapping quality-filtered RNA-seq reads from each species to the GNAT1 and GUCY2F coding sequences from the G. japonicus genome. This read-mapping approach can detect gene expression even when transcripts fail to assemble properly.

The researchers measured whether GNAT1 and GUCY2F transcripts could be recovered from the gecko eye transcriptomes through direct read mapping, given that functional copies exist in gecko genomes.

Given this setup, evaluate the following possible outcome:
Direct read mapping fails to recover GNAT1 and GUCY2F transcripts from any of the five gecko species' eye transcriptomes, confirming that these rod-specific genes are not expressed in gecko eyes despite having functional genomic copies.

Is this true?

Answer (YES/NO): YES